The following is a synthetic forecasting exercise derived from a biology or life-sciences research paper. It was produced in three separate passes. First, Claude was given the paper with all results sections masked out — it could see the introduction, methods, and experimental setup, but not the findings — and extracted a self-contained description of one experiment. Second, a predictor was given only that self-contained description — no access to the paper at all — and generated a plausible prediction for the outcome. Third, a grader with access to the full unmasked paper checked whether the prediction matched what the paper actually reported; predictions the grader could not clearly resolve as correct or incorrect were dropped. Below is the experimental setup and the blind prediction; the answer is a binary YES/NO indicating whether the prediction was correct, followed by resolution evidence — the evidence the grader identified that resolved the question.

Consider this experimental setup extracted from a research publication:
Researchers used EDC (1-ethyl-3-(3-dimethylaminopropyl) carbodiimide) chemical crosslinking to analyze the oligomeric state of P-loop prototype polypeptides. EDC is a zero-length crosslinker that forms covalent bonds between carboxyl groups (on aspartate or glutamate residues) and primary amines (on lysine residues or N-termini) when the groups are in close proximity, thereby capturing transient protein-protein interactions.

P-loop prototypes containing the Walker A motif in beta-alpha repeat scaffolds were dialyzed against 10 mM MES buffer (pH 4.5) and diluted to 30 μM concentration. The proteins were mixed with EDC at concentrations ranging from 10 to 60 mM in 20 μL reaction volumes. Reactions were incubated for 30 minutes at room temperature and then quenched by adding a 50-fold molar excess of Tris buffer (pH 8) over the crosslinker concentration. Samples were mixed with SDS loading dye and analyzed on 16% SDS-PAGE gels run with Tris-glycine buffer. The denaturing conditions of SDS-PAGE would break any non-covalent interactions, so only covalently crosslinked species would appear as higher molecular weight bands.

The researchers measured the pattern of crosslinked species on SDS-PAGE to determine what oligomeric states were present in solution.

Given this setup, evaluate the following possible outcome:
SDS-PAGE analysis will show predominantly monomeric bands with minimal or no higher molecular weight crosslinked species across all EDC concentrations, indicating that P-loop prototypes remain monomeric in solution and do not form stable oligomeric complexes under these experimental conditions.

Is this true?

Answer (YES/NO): NO